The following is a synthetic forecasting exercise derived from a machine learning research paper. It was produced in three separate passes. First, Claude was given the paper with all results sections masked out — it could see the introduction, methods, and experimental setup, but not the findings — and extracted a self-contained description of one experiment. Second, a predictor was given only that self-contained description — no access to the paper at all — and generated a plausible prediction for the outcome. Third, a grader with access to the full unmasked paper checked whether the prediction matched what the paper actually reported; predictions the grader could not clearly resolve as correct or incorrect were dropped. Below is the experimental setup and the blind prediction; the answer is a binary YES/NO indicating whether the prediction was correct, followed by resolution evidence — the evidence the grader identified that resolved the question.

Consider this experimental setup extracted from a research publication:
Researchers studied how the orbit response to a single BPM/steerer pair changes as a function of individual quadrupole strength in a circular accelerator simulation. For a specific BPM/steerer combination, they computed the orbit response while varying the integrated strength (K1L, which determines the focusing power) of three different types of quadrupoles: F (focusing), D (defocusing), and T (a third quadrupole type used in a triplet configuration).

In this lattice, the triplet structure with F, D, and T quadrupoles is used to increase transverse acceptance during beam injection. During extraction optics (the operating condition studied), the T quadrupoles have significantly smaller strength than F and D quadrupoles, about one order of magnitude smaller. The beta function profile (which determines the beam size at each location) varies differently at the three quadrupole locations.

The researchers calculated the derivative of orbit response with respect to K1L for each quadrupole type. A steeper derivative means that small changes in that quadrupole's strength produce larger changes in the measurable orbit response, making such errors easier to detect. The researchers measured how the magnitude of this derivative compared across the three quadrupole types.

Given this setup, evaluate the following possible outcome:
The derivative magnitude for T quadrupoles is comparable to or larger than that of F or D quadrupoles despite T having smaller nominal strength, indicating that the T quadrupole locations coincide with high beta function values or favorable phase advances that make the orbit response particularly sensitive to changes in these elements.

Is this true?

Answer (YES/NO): NO